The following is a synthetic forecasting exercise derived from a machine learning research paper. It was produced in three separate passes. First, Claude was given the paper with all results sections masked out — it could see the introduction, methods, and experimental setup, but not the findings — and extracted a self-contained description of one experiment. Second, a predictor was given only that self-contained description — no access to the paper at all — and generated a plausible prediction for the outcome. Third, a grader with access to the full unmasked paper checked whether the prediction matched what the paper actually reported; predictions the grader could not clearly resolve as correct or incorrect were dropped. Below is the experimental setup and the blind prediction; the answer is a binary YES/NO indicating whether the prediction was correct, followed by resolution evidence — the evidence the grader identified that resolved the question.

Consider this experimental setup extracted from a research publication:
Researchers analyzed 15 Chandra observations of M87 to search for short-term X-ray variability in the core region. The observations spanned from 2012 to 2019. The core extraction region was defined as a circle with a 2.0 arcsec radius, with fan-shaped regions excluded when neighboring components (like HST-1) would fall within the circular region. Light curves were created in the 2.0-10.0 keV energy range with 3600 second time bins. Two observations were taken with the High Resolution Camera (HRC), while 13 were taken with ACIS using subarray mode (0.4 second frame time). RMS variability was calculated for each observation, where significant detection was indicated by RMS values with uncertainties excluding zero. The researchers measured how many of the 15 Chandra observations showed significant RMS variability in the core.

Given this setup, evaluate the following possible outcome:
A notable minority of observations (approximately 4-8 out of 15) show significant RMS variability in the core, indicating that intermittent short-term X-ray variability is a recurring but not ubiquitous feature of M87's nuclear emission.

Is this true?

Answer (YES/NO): NO